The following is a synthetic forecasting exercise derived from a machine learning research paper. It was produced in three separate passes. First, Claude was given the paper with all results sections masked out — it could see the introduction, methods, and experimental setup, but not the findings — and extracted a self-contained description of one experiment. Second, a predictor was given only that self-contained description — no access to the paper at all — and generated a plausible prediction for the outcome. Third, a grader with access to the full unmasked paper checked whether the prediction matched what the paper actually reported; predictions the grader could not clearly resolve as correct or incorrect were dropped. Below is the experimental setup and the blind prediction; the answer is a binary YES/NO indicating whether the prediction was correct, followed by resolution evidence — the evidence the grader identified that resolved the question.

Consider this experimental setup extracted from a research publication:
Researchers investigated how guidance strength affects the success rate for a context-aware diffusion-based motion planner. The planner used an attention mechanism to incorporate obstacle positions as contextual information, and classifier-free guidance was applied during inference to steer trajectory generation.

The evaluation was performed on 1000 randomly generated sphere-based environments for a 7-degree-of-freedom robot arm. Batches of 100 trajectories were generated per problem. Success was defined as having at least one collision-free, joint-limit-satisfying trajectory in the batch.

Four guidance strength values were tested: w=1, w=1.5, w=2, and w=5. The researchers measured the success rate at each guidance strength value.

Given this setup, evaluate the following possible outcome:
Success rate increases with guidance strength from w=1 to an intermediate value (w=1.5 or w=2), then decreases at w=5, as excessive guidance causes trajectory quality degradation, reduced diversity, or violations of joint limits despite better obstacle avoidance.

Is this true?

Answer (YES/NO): NO